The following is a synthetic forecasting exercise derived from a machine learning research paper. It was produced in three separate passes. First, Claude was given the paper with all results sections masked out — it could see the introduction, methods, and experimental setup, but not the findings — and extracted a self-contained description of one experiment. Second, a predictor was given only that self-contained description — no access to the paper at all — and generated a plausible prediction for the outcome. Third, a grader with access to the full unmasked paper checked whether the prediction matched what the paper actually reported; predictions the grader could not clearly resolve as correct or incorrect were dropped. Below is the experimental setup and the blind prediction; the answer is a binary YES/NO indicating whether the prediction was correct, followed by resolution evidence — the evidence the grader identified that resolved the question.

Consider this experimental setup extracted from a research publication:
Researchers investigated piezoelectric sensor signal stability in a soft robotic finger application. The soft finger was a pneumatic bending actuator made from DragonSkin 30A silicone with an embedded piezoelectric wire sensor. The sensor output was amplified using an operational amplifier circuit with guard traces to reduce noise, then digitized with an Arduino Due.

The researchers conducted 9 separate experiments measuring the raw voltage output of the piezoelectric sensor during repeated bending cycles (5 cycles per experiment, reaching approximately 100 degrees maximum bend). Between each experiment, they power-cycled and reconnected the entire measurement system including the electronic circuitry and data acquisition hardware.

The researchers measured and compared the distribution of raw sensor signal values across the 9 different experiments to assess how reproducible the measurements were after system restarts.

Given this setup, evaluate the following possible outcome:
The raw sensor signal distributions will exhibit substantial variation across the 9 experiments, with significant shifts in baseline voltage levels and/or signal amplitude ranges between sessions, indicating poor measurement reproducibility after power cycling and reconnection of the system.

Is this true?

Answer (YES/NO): YES